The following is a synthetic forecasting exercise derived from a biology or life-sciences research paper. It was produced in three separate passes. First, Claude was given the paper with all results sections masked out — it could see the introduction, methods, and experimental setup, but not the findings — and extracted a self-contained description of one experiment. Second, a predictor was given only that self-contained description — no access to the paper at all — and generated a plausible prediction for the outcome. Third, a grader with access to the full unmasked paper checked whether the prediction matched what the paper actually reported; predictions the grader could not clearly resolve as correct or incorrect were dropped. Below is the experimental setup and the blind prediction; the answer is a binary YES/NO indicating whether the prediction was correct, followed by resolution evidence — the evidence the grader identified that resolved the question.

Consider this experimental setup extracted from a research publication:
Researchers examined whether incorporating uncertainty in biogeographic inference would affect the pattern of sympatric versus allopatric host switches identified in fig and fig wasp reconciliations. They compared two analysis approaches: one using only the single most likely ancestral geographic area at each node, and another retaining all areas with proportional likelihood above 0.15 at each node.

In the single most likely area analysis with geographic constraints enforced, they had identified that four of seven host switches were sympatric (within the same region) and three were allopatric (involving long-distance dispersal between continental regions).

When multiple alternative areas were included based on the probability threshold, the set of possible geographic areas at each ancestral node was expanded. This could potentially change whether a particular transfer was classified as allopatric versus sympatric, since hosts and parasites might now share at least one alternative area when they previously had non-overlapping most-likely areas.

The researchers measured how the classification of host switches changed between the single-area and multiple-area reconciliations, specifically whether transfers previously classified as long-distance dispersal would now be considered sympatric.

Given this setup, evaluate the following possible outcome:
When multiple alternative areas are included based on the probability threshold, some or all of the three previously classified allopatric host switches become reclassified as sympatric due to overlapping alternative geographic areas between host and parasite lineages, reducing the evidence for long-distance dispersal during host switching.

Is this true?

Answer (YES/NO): YES